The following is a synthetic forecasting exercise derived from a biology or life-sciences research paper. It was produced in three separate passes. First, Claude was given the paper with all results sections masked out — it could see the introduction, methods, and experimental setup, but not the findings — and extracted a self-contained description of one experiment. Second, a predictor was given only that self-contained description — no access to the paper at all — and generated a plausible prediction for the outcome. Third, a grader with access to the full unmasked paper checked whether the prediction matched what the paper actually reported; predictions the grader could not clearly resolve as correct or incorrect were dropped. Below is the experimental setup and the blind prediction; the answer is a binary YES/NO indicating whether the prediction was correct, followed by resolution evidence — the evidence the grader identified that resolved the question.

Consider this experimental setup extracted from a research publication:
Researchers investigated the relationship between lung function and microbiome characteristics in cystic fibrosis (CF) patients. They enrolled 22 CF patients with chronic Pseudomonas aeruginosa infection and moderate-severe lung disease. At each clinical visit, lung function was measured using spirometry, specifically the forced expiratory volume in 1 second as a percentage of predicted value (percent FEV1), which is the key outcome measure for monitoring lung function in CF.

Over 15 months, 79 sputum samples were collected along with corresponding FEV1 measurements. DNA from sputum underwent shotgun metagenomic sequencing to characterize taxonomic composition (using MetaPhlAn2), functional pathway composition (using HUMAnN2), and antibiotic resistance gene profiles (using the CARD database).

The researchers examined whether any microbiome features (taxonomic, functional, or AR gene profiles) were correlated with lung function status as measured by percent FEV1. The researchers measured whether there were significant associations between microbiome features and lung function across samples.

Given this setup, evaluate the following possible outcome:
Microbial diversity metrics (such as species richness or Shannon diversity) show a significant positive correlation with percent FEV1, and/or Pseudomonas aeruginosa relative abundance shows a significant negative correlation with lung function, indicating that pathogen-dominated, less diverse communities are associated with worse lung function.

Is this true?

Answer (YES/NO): NO